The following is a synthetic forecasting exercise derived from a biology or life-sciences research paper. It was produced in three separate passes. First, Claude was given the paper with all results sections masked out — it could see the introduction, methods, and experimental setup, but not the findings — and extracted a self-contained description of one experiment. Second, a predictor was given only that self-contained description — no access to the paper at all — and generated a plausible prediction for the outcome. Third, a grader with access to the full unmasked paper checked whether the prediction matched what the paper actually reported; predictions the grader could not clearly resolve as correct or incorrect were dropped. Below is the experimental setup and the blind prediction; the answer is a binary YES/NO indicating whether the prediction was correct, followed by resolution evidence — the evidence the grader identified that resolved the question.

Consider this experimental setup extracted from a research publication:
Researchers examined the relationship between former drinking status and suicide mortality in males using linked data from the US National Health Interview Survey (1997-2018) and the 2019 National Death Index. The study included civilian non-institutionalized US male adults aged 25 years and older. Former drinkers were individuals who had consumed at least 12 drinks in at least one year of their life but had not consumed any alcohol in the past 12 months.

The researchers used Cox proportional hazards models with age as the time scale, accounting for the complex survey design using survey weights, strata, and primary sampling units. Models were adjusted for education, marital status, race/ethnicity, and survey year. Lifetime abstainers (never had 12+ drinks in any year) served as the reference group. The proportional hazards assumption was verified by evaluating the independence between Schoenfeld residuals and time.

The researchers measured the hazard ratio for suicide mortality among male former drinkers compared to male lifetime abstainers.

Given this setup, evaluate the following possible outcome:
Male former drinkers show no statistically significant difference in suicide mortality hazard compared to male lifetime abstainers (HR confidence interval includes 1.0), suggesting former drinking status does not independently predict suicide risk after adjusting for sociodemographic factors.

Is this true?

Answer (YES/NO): NO